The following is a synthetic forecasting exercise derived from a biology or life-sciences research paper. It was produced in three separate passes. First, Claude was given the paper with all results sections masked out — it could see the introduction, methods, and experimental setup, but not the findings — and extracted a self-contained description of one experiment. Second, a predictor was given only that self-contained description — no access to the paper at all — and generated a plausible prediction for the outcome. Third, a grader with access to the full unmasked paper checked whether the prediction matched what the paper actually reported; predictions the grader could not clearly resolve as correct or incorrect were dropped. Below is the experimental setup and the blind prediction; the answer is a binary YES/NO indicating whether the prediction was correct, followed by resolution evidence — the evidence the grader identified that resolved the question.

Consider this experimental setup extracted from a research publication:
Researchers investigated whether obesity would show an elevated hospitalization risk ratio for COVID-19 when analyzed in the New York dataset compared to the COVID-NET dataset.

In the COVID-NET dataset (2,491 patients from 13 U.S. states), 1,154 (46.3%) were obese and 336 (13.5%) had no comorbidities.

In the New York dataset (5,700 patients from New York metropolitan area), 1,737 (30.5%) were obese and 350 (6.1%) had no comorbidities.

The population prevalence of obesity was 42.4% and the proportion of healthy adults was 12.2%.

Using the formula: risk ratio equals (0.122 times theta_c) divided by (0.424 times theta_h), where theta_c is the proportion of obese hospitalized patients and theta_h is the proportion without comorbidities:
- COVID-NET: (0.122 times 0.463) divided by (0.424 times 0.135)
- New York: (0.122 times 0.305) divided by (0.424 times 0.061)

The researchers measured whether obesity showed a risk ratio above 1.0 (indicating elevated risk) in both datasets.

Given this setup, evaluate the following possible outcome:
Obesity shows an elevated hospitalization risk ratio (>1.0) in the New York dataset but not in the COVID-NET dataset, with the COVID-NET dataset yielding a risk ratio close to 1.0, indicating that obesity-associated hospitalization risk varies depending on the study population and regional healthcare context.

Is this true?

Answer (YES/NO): NO